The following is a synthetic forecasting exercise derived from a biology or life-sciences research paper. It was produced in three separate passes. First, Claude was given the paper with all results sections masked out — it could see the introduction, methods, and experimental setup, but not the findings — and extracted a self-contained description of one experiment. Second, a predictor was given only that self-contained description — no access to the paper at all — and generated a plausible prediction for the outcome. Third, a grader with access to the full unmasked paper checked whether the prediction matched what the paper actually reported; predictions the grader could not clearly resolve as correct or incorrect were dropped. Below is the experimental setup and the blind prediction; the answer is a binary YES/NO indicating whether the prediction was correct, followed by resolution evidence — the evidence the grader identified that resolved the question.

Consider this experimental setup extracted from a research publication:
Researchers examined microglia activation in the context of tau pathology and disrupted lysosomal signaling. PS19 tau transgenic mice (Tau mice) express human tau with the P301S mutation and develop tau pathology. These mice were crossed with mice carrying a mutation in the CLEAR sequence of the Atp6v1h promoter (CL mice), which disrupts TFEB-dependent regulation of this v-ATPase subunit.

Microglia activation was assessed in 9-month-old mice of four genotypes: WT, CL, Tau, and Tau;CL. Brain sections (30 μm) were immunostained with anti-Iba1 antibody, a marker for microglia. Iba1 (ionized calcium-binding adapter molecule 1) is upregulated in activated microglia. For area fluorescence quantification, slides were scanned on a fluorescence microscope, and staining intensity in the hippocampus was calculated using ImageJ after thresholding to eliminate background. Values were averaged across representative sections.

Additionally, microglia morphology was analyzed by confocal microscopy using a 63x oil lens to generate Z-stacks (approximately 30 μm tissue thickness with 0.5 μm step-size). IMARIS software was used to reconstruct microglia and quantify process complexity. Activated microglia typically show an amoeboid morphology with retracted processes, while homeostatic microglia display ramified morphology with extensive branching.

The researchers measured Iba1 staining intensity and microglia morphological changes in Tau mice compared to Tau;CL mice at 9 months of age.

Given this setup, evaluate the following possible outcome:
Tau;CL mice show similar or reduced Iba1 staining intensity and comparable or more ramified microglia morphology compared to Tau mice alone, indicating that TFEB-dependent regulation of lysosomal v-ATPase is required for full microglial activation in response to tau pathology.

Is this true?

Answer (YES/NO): YES